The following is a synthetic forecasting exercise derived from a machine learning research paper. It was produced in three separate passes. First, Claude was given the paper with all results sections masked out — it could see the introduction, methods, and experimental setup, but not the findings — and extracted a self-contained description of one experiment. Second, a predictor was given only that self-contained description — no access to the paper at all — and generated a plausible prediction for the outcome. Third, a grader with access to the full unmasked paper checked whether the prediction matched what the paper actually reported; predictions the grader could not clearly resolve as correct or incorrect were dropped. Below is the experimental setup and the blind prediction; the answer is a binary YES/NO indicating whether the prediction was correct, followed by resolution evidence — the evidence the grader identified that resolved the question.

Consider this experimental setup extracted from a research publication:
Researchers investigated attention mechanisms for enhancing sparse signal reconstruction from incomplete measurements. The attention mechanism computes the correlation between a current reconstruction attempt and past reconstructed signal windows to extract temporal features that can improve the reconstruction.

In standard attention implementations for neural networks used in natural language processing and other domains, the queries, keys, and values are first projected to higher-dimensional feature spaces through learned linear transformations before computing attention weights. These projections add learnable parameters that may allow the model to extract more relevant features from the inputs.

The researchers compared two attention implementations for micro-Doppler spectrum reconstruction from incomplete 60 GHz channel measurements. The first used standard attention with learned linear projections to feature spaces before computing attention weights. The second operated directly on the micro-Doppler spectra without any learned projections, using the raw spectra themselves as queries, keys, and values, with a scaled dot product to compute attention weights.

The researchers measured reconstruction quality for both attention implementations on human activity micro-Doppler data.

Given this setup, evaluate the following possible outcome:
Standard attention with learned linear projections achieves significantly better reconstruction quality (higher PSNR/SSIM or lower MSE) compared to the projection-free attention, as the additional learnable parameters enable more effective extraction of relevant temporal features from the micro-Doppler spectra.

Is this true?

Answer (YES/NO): NO